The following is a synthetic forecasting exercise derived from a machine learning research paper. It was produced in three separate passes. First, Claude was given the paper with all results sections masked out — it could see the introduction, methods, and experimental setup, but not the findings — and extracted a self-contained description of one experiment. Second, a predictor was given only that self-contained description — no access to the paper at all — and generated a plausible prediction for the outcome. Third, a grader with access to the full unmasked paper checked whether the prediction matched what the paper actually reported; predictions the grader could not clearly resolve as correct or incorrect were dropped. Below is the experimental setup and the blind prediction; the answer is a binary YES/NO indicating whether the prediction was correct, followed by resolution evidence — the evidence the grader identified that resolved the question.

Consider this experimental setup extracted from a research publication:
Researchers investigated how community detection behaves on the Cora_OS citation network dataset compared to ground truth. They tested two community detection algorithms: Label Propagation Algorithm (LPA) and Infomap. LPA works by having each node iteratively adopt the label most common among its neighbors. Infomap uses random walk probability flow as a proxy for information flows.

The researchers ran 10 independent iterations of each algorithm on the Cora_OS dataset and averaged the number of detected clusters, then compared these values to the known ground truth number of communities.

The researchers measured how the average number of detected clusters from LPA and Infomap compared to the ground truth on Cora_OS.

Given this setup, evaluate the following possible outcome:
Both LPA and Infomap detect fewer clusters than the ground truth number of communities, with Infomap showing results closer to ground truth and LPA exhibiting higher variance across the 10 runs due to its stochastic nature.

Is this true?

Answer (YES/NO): NO